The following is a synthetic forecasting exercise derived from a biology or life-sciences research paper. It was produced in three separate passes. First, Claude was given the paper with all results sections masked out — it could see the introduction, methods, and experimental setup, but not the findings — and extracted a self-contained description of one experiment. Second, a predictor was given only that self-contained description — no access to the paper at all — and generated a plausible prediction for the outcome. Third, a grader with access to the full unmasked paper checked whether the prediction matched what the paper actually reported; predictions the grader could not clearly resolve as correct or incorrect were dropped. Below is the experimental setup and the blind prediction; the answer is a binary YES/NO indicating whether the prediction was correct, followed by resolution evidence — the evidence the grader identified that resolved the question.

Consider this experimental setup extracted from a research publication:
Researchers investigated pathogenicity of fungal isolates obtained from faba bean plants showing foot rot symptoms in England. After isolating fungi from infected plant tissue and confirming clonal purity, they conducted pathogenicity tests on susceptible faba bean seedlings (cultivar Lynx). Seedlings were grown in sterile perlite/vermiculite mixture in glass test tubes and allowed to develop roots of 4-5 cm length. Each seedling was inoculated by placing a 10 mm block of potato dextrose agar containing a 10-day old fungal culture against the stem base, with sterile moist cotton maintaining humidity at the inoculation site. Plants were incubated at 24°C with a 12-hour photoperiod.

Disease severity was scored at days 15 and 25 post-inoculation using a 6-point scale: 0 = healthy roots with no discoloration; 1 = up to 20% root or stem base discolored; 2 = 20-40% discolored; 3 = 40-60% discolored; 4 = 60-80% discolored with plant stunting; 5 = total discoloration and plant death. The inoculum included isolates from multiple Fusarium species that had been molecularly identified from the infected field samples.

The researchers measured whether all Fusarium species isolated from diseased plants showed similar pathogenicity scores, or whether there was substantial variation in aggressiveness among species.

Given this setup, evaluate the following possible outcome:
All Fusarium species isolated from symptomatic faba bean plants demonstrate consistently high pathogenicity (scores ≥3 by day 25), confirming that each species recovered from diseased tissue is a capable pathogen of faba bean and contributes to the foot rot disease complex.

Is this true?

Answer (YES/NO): NO